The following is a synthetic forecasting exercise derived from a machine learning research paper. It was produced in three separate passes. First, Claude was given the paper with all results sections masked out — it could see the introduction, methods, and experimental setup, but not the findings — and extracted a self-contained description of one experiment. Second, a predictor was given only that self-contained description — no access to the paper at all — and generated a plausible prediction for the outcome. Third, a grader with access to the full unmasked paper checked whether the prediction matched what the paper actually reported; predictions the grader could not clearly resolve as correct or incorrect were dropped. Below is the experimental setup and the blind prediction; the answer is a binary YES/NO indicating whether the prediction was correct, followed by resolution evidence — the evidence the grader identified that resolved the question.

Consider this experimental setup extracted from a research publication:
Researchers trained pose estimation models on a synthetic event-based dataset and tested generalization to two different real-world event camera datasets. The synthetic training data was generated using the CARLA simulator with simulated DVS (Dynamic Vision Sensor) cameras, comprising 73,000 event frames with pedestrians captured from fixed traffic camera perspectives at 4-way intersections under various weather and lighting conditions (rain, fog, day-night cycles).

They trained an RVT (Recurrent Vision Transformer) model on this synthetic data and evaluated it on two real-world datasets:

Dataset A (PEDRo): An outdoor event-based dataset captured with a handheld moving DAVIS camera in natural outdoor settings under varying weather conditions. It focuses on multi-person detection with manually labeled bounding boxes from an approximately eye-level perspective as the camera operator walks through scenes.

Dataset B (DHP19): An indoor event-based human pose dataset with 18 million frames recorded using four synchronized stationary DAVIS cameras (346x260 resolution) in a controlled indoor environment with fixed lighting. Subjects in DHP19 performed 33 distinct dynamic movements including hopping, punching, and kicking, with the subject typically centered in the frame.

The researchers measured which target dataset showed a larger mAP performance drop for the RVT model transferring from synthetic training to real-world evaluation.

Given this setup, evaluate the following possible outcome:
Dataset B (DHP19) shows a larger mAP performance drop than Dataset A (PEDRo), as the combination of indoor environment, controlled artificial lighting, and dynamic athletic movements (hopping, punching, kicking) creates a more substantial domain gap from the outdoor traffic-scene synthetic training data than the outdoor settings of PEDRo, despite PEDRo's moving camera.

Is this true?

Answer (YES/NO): NO